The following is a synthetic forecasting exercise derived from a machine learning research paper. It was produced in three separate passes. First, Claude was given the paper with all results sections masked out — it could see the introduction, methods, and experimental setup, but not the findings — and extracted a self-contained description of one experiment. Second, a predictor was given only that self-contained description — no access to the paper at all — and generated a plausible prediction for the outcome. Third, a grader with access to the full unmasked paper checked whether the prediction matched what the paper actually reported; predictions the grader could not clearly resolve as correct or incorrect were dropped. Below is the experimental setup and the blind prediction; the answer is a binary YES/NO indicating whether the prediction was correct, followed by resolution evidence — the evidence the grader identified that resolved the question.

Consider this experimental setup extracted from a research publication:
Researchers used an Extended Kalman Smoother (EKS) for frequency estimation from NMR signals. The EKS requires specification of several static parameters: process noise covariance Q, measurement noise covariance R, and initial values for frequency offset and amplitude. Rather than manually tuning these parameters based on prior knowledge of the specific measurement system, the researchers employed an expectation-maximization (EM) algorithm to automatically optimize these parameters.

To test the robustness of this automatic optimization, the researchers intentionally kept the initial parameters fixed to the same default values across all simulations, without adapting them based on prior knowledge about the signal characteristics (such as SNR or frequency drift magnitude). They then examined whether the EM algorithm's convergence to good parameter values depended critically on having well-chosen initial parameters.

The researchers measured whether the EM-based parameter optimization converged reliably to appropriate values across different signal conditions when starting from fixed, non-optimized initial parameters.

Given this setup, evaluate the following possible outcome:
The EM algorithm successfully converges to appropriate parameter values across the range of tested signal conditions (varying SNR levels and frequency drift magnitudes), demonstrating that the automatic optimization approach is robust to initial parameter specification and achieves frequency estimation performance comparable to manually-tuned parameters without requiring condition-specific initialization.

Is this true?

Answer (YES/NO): YES